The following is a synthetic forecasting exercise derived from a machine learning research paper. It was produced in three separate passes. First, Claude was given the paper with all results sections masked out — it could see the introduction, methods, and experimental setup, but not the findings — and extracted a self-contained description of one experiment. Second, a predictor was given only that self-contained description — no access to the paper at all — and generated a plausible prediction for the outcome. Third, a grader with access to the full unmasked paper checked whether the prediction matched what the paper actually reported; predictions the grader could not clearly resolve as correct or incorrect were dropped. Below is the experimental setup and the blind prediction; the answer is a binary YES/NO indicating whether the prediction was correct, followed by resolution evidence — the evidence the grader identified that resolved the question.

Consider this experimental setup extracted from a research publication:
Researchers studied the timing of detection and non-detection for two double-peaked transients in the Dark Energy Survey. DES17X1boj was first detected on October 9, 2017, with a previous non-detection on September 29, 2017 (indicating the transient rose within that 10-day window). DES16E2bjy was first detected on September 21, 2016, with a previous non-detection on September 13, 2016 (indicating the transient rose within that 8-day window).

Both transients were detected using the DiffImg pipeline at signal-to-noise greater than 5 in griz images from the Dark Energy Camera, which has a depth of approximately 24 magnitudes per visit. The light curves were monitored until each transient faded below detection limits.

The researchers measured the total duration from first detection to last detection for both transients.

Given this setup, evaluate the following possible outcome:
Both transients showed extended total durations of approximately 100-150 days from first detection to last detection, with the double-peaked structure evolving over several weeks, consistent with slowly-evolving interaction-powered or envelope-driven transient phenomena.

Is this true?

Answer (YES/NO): NO